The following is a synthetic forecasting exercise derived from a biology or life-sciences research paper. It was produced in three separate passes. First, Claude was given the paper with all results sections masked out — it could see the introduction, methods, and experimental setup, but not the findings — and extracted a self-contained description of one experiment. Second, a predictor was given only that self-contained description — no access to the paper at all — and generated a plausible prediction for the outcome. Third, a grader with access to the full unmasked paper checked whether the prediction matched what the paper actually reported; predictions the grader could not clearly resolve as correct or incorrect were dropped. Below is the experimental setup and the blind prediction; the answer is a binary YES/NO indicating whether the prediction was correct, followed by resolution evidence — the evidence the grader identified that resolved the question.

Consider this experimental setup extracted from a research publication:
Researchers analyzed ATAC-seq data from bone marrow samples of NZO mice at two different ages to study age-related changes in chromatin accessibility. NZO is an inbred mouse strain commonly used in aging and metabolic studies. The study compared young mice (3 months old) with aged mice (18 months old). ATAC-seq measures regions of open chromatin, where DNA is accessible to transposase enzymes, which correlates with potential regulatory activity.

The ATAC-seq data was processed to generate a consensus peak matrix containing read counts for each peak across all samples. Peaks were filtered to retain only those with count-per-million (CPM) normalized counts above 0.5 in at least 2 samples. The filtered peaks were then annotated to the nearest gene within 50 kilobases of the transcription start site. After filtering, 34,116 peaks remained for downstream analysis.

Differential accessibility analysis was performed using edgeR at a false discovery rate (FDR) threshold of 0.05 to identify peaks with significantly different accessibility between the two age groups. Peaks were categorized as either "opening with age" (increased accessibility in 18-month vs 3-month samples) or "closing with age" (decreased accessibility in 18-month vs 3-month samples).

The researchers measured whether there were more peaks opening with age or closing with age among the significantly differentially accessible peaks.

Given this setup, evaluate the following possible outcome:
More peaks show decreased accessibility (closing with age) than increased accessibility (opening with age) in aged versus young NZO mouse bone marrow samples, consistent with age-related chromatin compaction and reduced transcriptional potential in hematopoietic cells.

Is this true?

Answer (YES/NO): YES